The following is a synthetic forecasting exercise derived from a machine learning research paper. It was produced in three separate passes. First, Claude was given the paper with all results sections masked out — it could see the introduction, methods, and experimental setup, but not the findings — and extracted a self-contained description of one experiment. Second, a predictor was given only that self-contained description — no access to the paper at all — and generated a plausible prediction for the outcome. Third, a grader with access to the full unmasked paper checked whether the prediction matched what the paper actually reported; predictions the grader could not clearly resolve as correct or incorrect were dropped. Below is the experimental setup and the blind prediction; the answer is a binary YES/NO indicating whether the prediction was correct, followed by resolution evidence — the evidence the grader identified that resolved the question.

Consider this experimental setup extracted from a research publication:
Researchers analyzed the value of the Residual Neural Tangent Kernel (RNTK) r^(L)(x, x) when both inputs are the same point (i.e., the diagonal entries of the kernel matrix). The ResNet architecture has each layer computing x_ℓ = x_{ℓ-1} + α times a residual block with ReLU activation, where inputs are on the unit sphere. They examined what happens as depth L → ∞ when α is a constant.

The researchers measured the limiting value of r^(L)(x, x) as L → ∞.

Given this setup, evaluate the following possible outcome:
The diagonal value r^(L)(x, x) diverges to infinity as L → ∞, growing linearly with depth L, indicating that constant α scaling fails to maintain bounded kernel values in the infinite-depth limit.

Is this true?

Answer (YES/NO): NO